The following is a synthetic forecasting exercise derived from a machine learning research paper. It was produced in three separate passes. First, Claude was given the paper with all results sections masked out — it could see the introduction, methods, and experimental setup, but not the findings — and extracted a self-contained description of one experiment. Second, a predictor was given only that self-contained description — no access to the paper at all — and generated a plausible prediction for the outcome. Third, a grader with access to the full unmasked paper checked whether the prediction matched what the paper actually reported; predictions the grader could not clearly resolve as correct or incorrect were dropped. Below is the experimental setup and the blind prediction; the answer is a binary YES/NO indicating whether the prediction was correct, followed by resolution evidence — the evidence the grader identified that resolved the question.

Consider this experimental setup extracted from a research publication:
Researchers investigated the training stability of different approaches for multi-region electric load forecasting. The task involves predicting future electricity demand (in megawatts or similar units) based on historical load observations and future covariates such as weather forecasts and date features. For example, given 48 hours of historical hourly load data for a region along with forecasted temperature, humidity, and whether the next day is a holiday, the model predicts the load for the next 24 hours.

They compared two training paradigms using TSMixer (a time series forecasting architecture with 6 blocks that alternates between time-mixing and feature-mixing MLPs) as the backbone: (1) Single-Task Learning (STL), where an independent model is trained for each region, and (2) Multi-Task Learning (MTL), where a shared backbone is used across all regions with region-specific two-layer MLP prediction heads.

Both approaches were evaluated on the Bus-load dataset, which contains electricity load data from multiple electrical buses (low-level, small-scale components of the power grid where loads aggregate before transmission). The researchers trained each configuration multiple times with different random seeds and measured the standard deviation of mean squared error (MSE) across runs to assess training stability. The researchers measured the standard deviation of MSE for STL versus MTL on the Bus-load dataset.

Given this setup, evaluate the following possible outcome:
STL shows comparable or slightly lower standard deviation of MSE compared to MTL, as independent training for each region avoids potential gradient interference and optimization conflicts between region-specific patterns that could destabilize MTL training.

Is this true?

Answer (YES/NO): NO